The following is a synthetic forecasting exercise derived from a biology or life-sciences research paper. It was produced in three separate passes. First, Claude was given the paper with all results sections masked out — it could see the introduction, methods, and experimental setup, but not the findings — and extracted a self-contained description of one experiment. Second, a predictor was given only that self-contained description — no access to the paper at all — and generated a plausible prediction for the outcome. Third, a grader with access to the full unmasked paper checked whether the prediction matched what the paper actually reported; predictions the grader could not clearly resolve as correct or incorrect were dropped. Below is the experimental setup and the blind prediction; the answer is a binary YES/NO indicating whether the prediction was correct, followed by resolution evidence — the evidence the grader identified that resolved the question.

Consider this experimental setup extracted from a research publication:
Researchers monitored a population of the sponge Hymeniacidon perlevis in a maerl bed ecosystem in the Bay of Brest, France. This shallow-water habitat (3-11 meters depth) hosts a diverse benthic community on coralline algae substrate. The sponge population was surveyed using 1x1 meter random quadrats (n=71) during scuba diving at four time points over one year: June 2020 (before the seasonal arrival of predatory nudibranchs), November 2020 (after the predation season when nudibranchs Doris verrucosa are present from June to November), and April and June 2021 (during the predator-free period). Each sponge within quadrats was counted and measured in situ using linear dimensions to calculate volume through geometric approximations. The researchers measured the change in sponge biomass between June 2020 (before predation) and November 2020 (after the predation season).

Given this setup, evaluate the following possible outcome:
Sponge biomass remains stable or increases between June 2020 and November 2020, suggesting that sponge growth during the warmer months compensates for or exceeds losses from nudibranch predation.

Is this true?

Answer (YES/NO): NO